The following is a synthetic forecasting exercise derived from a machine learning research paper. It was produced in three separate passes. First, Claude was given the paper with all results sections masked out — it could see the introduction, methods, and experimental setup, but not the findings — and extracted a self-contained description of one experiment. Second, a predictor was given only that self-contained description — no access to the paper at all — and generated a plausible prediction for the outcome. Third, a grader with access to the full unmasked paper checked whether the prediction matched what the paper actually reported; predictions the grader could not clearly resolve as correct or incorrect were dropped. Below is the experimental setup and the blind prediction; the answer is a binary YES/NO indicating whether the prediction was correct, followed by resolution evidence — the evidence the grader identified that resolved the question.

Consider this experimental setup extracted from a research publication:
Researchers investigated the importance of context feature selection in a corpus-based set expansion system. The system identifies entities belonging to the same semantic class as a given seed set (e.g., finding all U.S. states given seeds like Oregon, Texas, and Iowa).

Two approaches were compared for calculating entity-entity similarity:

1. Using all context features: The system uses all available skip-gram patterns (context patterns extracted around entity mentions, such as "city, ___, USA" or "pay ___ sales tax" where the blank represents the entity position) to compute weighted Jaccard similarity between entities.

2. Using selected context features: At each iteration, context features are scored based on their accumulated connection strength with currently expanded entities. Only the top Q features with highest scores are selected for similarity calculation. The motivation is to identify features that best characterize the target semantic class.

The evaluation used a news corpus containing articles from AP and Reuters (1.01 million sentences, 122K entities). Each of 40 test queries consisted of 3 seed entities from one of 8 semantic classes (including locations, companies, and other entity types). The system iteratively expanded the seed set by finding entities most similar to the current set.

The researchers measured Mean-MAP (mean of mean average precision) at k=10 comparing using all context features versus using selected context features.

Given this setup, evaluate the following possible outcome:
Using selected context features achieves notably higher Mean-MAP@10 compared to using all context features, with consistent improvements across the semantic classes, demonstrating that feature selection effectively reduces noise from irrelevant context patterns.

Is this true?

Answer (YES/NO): NO